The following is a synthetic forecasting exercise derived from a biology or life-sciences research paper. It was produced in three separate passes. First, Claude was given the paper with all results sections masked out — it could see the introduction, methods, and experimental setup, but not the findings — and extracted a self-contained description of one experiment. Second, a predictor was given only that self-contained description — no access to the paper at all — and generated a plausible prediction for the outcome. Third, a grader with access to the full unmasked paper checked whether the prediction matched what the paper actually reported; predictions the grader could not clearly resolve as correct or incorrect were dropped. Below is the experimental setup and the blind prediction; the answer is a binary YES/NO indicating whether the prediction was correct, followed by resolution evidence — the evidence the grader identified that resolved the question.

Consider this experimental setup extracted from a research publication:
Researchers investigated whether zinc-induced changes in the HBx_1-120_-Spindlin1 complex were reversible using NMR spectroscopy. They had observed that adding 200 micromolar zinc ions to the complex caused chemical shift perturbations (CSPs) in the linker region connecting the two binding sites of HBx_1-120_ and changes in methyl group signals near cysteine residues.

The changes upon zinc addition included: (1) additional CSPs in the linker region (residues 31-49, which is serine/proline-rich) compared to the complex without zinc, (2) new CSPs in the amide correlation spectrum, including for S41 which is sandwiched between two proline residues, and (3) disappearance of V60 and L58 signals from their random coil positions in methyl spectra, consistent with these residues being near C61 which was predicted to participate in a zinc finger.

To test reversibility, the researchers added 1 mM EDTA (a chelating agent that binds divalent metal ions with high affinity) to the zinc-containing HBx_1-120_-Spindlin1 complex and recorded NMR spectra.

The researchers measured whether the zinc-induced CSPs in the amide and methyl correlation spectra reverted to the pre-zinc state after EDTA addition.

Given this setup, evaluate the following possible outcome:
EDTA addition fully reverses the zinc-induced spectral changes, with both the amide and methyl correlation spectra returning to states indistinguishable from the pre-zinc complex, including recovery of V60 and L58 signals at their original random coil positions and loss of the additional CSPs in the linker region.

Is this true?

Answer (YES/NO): YES